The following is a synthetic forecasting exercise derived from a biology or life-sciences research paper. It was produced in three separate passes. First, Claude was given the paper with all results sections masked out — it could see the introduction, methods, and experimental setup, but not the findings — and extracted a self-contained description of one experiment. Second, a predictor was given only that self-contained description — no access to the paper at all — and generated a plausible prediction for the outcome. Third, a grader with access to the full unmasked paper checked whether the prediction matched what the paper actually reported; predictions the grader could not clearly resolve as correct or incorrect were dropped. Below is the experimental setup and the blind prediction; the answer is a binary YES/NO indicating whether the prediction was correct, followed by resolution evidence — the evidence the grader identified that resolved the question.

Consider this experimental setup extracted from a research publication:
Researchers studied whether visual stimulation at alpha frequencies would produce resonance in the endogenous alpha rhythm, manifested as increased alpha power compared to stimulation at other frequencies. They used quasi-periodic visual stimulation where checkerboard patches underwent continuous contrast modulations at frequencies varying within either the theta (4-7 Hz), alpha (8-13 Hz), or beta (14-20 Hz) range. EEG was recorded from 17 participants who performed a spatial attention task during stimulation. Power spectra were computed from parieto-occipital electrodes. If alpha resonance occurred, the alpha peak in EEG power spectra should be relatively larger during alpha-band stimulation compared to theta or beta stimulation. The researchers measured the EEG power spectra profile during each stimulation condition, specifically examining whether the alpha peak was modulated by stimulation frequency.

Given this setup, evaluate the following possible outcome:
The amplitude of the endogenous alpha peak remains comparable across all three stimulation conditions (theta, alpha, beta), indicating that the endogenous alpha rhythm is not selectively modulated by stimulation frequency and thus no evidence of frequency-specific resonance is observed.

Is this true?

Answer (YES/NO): YES